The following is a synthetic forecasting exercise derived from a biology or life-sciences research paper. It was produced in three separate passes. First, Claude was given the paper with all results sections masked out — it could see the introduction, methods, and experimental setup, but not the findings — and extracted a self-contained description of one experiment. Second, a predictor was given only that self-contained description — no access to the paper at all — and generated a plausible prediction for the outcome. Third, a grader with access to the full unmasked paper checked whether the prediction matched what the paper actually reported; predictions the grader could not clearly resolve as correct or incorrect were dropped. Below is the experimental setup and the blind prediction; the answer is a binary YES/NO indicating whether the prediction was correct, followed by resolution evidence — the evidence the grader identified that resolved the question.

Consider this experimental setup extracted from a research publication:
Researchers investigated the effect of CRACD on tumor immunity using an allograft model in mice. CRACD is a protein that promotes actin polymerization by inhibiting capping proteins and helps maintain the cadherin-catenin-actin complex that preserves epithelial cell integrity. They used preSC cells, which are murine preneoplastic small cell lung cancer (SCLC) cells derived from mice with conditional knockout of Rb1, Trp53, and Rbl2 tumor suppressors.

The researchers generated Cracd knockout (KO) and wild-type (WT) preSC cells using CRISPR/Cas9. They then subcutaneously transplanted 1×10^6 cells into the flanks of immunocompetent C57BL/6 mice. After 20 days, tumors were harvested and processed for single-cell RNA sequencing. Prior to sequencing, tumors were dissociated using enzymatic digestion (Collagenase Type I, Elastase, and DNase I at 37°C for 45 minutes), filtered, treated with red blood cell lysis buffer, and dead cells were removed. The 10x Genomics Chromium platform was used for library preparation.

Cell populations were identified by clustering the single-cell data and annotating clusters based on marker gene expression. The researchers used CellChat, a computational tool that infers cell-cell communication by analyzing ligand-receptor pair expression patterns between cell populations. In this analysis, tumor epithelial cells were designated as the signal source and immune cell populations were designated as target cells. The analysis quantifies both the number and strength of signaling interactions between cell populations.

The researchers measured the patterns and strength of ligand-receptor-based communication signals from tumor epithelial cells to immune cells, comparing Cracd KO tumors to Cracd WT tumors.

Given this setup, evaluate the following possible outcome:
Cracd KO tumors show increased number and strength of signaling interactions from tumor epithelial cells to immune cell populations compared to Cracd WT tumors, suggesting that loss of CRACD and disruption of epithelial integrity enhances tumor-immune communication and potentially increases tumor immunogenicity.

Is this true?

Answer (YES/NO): NO